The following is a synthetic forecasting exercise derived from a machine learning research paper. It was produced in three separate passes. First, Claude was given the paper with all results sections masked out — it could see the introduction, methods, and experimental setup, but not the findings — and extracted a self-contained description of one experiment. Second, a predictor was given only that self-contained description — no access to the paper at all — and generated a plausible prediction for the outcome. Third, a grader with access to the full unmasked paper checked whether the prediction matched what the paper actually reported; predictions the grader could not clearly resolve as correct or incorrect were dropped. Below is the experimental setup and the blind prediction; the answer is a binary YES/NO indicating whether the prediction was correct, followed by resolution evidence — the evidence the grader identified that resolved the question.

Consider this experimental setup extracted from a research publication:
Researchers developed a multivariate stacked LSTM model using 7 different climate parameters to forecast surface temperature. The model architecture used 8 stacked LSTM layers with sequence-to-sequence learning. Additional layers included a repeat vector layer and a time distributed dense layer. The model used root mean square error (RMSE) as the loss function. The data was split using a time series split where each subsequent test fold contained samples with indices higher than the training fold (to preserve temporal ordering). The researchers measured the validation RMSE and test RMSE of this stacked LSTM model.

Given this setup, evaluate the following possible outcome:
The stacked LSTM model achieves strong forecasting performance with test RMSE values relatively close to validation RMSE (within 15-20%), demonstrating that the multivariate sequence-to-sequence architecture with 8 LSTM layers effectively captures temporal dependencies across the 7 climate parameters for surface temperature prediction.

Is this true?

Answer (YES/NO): NO